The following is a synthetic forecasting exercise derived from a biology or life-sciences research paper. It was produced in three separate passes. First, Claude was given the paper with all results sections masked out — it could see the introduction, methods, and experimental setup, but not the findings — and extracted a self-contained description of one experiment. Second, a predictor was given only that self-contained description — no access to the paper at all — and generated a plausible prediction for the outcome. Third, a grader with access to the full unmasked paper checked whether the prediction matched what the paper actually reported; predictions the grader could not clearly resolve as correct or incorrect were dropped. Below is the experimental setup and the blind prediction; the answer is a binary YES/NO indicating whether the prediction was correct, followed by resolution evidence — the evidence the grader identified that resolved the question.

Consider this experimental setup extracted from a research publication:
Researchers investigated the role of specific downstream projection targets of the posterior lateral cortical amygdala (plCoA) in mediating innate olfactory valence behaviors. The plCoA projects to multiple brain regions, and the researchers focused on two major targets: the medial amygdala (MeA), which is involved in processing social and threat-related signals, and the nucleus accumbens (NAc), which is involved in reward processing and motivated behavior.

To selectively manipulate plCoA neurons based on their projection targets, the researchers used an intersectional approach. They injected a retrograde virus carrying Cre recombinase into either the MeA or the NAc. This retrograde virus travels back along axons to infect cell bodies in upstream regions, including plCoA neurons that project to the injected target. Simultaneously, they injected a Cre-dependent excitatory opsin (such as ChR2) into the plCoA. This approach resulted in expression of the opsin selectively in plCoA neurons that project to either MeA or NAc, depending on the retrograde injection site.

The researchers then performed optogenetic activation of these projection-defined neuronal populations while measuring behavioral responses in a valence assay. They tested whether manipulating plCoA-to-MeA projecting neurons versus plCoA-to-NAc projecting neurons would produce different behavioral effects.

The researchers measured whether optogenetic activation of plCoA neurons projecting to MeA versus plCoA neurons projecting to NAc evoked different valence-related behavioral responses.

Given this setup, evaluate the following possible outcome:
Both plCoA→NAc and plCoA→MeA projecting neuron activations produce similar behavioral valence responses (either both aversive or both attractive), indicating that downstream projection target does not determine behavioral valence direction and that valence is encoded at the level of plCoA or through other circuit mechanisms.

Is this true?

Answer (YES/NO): NO